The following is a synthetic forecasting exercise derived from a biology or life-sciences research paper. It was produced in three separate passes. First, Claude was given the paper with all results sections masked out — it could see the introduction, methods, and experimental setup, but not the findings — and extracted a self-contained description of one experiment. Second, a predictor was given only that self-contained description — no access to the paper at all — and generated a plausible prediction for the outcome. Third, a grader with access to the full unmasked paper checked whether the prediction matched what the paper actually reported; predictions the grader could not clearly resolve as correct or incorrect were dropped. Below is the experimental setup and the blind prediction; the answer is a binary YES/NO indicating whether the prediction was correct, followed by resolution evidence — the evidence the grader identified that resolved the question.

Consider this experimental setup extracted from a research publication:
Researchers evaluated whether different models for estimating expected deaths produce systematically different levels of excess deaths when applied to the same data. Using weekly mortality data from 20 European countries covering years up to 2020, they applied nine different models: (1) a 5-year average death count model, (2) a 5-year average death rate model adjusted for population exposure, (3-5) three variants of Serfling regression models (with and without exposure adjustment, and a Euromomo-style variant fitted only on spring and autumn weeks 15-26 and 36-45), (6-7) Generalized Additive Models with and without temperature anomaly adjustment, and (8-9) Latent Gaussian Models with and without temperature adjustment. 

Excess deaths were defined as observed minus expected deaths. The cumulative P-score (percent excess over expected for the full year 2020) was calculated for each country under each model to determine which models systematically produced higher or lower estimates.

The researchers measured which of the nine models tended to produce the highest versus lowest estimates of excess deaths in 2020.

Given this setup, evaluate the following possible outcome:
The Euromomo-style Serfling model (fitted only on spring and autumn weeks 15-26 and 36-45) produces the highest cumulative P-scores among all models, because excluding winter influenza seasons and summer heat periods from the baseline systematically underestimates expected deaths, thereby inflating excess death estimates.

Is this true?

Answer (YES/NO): NO